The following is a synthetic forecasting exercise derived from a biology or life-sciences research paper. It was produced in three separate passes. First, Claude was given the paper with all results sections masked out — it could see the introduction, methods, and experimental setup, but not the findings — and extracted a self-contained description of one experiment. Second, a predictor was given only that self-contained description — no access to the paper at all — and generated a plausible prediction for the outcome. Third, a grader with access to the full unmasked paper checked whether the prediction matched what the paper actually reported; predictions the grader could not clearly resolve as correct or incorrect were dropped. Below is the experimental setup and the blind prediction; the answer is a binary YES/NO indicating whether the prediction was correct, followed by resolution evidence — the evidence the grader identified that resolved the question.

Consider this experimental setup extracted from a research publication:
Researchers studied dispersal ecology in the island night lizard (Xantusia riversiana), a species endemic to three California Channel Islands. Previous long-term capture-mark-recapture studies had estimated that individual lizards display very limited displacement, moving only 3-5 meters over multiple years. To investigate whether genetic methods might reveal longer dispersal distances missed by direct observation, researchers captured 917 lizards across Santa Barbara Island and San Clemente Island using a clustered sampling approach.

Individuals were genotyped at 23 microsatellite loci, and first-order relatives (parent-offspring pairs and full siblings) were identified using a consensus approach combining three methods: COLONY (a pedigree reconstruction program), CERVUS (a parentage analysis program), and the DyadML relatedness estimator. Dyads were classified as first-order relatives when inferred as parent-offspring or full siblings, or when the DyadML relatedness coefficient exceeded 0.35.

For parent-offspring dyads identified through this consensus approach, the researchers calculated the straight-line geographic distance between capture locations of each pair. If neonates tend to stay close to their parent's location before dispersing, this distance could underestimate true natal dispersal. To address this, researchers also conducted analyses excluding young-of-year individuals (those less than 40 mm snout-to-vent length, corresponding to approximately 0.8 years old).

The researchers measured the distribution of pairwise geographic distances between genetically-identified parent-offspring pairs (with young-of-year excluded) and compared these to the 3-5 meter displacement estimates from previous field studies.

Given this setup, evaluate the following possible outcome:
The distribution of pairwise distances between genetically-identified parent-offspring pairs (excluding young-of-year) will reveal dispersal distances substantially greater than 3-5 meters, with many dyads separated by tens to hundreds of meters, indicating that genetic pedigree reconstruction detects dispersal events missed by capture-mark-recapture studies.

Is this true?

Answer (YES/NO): YES